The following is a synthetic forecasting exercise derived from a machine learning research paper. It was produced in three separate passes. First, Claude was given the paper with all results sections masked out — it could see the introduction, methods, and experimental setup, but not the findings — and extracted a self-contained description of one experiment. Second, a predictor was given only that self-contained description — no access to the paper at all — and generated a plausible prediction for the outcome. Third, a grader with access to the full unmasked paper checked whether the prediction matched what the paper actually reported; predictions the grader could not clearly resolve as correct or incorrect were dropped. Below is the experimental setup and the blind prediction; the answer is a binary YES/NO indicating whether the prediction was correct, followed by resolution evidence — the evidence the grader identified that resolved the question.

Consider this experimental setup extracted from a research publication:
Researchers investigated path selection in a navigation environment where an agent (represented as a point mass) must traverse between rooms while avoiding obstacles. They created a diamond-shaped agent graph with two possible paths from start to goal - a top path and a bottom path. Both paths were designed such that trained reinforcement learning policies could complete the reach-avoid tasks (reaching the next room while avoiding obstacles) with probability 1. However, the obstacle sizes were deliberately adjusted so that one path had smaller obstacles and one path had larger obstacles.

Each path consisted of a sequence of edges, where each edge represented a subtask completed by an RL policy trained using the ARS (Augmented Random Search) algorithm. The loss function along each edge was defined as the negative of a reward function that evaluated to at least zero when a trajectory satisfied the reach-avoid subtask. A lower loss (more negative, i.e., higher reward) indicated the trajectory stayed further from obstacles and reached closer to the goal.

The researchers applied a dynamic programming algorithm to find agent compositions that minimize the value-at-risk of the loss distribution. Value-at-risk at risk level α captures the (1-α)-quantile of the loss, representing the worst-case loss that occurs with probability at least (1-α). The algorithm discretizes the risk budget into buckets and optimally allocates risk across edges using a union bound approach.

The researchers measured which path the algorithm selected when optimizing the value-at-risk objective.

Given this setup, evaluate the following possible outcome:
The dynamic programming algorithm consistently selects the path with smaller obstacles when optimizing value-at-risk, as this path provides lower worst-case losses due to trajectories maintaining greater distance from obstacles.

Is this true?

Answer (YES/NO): YES